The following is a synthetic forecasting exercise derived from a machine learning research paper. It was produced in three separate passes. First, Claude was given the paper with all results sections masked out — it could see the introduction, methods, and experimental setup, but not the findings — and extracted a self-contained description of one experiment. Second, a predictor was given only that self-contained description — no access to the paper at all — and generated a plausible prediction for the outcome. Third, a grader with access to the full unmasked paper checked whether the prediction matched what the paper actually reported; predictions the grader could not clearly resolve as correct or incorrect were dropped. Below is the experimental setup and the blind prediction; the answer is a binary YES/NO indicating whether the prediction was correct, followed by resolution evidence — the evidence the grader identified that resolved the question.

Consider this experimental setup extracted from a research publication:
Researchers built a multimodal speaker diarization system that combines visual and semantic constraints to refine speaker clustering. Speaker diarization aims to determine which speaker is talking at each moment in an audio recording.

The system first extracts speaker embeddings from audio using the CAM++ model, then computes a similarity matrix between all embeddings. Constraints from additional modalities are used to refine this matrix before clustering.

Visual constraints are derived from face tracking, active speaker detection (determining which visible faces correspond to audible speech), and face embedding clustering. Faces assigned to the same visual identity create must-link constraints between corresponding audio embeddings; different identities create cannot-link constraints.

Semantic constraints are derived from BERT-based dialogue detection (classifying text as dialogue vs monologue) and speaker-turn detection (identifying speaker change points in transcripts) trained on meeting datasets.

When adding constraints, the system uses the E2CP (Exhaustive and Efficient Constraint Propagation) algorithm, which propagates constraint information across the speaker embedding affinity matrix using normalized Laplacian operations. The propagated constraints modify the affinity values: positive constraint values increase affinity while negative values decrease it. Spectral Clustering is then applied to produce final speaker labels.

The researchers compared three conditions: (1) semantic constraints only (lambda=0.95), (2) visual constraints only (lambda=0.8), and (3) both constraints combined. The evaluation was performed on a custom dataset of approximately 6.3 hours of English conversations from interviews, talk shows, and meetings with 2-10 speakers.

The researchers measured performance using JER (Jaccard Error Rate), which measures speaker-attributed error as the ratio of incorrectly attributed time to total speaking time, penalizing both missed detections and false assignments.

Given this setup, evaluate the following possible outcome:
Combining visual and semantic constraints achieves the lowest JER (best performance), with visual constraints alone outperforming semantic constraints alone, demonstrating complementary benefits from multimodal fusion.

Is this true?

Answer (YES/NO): NO